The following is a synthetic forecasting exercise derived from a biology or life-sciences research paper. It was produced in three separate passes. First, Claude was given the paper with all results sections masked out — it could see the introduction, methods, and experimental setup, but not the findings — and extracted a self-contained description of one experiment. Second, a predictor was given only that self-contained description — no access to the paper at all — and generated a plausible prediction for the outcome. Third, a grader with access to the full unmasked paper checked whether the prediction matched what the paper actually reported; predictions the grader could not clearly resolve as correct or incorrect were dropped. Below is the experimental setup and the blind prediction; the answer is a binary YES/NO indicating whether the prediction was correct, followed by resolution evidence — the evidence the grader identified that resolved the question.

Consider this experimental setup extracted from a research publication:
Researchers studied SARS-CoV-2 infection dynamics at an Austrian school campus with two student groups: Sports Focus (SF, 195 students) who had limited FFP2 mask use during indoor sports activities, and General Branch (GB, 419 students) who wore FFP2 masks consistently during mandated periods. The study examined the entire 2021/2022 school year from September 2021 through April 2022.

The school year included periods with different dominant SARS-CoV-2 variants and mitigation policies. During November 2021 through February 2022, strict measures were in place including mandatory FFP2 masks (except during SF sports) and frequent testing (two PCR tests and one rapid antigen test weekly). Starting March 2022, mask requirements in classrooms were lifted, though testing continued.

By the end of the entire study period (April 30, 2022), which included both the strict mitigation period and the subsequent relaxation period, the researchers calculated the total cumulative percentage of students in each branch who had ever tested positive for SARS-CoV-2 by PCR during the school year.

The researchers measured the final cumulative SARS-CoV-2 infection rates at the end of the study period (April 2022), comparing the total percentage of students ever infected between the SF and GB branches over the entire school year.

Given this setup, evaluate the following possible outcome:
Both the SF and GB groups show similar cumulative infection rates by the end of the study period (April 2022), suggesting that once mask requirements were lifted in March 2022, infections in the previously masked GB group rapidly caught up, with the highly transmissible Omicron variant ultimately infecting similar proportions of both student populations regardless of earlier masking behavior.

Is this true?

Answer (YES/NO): NO